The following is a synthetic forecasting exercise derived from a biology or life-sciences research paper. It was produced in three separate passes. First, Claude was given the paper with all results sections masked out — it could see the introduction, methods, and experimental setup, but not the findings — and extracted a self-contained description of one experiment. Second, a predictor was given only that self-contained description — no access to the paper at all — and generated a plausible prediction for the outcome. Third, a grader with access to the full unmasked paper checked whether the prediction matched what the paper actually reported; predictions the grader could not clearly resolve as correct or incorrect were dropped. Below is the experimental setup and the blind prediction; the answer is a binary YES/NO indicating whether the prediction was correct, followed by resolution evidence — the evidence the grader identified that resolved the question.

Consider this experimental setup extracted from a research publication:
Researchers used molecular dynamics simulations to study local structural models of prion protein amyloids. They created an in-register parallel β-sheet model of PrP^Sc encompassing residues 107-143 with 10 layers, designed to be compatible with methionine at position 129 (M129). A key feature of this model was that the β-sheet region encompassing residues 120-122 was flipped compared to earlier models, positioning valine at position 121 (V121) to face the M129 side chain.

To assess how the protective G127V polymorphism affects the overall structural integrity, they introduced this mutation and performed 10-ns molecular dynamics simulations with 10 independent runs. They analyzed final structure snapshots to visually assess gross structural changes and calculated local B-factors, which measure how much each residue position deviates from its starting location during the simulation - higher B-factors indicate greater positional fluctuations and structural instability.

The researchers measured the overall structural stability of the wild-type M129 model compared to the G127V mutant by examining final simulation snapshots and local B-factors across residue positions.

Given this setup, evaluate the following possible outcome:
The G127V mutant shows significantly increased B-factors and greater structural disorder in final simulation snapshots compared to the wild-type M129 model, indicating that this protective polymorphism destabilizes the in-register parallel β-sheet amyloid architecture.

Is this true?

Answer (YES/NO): YES